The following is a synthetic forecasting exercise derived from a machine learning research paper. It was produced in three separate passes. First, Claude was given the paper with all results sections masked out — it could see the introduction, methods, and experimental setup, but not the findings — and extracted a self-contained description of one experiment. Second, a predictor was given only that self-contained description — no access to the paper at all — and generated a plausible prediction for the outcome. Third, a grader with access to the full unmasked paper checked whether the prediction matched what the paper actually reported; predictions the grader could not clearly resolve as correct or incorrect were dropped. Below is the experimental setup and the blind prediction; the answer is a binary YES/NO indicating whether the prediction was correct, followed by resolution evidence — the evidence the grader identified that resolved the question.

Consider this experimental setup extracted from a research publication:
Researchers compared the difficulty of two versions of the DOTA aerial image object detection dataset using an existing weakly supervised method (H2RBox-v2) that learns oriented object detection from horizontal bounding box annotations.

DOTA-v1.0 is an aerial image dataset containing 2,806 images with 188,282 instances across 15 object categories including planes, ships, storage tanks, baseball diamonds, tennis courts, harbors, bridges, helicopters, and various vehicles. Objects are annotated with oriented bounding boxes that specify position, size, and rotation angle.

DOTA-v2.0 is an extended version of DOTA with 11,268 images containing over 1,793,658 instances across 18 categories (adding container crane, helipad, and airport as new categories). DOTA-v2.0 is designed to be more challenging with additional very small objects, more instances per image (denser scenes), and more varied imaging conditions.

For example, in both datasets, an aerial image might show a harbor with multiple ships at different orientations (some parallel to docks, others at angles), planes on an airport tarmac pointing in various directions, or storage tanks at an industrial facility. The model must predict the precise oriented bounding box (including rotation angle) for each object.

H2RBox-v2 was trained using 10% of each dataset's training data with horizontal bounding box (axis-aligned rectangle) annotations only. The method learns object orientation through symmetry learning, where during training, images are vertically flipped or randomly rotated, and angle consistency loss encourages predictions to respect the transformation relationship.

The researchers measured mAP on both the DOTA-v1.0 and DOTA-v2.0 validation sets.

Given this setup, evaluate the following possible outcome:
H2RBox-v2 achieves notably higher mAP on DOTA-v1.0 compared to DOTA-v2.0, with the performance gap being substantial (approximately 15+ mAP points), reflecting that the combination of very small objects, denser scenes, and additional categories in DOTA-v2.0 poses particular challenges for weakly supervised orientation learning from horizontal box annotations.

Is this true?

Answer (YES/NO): YES